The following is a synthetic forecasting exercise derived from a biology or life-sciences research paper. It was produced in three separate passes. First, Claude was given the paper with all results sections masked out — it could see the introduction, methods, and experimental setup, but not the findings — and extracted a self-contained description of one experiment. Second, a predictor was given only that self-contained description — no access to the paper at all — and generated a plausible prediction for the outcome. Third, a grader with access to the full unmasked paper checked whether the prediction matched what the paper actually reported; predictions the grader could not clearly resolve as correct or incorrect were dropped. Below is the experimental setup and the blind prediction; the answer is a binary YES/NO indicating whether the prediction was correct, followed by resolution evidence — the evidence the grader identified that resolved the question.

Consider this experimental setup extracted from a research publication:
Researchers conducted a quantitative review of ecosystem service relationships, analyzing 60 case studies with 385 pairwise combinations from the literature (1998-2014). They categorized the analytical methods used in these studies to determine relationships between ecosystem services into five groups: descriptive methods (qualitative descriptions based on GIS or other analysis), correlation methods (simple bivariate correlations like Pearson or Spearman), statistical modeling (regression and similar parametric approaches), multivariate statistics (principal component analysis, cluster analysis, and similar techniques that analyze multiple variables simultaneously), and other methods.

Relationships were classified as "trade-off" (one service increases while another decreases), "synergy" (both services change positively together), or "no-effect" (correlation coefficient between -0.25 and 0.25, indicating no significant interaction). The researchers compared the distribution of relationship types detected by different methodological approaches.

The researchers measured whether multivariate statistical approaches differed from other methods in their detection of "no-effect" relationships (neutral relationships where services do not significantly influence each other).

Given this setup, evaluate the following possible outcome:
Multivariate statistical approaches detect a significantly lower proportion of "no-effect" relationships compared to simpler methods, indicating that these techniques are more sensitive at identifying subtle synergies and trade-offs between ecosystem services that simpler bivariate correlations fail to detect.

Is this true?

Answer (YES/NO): NO